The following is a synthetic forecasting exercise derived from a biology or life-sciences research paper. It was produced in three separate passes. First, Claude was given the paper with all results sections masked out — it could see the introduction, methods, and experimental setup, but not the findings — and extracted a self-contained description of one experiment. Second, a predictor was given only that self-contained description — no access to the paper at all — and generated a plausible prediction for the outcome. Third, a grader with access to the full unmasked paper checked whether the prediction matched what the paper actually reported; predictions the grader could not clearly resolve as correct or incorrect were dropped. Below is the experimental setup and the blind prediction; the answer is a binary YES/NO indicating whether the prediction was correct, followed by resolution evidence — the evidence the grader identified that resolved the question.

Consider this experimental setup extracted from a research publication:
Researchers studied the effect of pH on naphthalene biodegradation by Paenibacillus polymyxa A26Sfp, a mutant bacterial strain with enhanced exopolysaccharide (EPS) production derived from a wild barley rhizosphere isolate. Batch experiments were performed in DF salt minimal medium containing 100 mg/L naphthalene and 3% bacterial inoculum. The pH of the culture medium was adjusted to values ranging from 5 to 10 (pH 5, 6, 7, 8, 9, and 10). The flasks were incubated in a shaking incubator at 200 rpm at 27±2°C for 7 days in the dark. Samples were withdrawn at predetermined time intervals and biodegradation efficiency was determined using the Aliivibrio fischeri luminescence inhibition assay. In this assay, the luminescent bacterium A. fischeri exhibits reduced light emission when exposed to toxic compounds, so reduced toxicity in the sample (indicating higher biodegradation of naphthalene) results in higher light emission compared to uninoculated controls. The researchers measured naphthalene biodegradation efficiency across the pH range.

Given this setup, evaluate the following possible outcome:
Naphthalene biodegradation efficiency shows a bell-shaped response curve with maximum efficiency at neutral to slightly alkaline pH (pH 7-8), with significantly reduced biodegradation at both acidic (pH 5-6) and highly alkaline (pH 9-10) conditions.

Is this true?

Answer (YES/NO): NO